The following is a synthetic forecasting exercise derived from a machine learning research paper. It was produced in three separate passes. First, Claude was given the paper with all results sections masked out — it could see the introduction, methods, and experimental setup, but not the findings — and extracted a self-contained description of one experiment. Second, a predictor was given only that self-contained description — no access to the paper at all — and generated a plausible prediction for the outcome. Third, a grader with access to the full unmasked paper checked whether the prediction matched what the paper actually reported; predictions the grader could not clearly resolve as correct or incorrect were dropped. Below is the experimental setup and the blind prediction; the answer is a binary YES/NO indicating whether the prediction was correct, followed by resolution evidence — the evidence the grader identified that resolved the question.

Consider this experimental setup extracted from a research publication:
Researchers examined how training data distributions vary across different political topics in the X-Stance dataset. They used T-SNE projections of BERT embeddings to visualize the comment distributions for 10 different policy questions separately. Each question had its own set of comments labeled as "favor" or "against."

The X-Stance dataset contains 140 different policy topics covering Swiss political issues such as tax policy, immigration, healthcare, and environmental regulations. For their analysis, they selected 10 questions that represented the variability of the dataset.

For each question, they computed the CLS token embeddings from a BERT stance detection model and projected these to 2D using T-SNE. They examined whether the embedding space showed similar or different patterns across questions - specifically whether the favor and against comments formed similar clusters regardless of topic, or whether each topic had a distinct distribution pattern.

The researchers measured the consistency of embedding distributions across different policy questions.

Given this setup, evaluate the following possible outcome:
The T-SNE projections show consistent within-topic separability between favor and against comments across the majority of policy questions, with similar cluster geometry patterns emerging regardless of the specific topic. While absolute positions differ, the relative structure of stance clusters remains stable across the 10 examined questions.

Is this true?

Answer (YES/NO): NO